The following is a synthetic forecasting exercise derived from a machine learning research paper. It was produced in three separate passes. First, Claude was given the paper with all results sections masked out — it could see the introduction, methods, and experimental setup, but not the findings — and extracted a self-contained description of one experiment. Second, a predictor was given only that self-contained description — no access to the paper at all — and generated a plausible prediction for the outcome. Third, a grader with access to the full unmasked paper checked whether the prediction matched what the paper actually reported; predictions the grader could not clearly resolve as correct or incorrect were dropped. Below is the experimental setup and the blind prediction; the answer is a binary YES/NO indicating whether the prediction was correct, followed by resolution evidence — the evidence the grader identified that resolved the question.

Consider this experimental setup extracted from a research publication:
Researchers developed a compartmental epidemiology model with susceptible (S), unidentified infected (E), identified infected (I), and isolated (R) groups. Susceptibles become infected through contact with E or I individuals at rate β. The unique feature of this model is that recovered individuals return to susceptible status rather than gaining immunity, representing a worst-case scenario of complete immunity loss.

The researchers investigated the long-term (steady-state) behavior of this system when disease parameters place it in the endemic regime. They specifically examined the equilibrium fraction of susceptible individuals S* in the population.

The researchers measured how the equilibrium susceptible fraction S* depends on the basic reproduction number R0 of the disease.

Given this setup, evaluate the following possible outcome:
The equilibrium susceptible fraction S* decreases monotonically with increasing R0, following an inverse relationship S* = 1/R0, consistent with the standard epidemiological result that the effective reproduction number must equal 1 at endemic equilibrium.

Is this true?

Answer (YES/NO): YES